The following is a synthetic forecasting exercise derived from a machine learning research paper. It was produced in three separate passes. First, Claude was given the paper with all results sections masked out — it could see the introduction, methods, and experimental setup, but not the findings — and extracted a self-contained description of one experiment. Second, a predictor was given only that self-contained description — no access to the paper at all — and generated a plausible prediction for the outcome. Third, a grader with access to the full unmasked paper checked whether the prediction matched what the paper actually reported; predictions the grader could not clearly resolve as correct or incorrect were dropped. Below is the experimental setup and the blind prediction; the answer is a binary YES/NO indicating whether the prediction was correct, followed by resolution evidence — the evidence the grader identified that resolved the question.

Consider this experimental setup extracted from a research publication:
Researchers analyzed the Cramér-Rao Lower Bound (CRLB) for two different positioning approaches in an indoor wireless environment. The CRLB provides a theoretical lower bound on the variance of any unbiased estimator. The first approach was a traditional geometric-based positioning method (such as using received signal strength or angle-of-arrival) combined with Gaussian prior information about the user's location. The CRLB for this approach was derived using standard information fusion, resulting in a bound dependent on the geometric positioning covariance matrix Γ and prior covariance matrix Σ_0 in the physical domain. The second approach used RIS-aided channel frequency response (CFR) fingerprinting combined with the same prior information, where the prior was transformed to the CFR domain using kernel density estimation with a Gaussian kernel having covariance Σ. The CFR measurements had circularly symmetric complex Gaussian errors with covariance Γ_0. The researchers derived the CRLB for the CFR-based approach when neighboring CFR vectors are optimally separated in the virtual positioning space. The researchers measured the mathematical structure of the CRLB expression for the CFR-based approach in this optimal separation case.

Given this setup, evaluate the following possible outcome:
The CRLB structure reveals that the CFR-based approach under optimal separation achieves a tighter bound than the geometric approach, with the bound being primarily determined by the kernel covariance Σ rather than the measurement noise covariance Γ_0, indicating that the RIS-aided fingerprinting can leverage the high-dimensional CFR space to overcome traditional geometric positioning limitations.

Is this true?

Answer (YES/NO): NO